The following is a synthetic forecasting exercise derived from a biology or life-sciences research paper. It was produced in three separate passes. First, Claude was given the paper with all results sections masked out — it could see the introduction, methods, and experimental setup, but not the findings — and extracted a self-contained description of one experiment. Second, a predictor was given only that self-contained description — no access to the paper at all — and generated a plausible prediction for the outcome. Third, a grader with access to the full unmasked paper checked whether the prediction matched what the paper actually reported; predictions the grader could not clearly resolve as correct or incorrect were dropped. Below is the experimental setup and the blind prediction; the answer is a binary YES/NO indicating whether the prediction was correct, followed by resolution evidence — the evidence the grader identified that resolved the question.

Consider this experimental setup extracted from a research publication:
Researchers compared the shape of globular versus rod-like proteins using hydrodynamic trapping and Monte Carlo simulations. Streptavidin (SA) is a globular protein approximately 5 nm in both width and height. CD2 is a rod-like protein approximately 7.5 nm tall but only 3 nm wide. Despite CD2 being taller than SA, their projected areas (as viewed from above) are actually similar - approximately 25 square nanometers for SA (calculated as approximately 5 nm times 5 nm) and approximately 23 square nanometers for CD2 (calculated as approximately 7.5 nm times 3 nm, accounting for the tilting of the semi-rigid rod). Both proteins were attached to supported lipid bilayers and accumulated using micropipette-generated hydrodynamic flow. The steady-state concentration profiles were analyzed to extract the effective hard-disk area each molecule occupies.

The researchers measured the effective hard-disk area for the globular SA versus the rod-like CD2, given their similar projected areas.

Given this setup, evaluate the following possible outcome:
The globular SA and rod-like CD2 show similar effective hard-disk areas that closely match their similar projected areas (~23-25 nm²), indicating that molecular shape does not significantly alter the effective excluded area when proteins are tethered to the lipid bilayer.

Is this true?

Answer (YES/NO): NO